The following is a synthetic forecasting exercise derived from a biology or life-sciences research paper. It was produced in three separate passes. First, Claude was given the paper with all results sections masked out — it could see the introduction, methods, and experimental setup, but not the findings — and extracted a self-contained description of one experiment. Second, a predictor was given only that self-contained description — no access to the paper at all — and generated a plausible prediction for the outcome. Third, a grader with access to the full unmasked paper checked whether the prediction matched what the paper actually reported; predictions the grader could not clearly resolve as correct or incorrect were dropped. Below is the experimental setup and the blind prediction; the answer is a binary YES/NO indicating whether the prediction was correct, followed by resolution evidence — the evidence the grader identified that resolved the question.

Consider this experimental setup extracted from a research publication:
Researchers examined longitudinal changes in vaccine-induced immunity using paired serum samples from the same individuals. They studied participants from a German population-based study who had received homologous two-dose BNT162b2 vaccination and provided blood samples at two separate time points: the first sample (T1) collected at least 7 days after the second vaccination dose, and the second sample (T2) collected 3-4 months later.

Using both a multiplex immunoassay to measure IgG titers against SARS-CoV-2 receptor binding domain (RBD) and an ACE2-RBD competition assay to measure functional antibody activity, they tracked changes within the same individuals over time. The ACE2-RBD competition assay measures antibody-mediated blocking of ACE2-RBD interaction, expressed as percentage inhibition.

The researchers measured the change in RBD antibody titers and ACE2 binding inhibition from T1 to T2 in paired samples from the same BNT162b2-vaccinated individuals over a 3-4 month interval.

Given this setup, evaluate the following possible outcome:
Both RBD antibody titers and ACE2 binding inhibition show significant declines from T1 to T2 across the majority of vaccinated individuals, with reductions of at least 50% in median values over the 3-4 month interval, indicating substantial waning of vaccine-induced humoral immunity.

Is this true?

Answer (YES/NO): NO